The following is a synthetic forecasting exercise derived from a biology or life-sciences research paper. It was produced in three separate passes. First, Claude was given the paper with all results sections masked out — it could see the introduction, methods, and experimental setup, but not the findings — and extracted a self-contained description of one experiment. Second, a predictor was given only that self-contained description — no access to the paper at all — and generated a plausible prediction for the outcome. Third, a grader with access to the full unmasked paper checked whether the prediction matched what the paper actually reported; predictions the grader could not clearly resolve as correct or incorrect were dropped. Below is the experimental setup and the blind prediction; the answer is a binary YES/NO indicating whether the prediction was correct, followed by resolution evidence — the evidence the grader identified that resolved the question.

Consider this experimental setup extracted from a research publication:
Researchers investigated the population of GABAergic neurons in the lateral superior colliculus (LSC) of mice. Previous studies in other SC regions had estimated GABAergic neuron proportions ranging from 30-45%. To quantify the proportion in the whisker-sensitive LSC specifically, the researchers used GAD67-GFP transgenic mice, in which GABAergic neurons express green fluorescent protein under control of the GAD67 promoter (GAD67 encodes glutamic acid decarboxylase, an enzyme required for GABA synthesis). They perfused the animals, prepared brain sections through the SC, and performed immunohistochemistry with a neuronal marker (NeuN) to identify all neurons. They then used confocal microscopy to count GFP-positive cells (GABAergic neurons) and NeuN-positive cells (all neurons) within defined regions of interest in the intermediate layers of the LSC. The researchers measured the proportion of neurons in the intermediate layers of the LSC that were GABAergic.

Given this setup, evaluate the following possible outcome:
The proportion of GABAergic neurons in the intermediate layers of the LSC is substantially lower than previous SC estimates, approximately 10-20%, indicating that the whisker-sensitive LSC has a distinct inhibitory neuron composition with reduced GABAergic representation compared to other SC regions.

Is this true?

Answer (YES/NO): NO